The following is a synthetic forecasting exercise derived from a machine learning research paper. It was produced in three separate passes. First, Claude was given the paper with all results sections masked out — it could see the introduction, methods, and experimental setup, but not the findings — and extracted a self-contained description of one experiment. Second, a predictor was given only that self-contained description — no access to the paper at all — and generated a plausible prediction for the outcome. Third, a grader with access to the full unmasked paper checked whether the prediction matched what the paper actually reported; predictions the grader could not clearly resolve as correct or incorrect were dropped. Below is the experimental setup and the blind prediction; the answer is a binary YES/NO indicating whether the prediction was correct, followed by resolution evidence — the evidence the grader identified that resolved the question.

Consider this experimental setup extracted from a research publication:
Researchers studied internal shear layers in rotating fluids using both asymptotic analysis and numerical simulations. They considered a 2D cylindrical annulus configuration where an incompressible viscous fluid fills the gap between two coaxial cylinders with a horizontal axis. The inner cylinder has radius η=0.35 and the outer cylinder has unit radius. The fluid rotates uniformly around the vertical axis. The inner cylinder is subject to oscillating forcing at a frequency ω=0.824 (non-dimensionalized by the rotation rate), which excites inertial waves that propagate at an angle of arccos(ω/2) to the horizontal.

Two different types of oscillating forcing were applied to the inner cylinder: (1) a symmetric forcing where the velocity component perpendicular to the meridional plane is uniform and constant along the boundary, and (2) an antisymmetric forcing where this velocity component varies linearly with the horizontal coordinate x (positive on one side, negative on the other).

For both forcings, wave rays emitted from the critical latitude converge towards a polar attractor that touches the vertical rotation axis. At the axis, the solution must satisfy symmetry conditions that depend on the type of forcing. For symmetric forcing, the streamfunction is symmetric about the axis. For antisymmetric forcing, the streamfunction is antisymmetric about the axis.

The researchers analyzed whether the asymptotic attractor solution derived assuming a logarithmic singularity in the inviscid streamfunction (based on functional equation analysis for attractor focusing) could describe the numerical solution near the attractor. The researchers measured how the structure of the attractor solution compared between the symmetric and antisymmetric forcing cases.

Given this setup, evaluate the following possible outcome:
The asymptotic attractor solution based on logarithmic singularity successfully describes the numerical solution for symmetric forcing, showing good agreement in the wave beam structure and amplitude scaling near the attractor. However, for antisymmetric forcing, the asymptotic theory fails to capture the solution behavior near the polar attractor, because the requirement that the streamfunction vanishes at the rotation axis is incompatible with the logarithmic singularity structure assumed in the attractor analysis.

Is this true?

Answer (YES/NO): NO